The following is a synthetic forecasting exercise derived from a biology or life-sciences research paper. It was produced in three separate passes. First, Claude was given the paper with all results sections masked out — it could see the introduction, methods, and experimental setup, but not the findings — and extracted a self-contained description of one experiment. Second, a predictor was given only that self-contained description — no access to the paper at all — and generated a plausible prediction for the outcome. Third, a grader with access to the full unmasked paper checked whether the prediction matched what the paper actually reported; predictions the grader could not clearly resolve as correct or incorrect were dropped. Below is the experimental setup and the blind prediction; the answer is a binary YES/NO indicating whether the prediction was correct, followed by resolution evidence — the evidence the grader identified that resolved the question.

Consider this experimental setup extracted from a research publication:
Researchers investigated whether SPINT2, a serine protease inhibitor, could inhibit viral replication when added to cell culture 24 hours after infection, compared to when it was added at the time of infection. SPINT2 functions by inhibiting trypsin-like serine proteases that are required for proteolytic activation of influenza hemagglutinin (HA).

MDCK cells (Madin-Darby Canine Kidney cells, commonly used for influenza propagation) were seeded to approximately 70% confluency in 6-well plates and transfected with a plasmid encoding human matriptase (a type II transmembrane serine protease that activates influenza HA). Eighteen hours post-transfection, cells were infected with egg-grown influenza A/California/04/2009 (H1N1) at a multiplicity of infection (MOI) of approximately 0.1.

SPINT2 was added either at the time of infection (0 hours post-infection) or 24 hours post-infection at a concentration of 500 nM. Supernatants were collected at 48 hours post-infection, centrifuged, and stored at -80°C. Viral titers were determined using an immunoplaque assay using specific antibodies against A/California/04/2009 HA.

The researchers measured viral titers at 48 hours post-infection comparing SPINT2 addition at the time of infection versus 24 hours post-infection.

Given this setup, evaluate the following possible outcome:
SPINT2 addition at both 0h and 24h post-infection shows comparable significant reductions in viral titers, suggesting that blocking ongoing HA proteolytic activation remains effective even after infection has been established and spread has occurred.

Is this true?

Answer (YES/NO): YES